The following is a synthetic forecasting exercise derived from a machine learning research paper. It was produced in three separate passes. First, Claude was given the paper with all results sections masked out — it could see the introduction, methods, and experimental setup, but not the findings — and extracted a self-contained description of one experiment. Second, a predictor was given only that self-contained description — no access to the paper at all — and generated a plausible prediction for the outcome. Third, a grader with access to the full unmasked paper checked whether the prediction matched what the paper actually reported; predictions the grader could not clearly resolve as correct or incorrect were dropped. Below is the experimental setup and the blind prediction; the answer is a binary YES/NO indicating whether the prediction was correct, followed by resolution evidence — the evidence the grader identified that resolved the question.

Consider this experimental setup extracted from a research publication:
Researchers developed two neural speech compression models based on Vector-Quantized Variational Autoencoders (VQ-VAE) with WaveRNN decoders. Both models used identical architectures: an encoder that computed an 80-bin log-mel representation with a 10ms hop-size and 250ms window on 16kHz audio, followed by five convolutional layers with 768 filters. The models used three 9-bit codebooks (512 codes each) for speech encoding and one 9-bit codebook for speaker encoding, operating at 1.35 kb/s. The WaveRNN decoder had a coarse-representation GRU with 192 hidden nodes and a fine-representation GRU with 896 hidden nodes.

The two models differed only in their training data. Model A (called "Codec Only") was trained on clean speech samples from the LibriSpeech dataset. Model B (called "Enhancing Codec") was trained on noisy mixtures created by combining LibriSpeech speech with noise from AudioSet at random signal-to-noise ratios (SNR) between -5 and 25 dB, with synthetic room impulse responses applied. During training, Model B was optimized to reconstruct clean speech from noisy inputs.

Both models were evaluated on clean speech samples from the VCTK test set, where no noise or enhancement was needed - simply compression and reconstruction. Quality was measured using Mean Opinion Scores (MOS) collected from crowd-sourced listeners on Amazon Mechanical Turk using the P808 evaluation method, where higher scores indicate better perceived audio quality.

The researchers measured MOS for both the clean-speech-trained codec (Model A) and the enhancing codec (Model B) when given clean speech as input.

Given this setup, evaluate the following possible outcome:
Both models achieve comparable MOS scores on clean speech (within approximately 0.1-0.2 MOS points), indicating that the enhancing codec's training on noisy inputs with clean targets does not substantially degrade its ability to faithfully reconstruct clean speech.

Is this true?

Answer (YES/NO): NO